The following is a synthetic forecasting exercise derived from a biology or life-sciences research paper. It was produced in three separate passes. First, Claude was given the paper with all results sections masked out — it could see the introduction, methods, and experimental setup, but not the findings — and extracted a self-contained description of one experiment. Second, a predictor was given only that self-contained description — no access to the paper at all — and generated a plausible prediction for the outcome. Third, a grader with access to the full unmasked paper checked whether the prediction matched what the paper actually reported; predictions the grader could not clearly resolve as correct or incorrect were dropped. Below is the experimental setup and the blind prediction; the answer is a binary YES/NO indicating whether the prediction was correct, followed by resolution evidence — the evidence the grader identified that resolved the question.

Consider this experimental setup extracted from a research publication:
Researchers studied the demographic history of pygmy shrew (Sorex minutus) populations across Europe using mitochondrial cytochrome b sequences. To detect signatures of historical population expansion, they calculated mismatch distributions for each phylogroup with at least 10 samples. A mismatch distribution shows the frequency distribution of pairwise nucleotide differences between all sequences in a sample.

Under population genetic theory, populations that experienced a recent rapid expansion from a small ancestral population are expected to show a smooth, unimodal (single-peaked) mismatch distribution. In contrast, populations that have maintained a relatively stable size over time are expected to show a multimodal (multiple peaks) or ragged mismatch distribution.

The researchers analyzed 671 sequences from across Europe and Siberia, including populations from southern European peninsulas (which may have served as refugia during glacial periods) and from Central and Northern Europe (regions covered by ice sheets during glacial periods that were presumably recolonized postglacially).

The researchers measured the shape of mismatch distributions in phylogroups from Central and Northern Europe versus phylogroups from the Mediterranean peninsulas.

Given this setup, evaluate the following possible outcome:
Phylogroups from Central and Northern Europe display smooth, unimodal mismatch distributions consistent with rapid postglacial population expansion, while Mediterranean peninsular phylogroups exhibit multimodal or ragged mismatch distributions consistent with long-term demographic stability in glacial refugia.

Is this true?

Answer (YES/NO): NO